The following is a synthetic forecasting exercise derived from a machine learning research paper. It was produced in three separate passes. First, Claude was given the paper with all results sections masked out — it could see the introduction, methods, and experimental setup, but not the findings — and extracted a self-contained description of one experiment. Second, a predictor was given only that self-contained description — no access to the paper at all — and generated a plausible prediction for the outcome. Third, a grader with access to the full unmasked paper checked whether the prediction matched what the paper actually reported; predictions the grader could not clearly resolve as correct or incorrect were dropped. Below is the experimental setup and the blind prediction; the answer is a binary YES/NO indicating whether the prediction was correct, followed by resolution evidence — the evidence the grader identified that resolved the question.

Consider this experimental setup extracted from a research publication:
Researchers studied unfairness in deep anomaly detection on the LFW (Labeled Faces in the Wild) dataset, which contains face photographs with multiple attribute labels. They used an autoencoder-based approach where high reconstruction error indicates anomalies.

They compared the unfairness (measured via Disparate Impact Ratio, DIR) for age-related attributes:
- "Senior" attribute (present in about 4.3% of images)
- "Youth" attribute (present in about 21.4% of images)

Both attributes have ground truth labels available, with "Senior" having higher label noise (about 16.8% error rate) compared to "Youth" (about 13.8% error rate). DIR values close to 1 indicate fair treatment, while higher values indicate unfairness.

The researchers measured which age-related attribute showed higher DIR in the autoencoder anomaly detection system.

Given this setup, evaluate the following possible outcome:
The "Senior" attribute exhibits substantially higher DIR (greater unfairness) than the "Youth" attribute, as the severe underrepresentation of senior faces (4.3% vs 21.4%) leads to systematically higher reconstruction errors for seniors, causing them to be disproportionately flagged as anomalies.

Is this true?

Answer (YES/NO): YES